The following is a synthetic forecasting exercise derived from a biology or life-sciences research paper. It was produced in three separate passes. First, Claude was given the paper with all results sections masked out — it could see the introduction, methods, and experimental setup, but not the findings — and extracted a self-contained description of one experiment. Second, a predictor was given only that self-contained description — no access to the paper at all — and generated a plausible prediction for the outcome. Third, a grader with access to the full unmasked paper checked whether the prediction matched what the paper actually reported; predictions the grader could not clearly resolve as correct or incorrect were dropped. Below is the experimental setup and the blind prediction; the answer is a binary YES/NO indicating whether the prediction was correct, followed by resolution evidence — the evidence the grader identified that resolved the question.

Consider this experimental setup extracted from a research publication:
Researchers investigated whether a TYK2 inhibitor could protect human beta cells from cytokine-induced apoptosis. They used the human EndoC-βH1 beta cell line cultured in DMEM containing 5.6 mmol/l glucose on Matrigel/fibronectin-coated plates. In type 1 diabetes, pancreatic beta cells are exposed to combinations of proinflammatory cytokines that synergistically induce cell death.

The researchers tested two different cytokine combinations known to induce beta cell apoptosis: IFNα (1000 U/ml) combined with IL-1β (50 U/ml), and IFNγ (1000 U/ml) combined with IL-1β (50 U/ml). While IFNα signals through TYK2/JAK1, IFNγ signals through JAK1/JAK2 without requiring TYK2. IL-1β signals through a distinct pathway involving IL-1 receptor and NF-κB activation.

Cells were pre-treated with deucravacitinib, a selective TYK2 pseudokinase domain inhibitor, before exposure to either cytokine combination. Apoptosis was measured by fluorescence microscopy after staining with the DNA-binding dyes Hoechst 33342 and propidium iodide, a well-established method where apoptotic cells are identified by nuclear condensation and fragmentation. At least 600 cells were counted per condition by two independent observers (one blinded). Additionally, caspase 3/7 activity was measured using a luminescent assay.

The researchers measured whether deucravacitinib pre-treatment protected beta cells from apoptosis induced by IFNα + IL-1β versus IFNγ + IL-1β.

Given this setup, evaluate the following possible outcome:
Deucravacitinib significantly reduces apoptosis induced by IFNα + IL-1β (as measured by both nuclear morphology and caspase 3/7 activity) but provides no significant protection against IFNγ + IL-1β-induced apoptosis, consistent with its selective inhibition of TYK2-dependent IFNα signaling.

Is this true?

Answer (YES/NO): NO